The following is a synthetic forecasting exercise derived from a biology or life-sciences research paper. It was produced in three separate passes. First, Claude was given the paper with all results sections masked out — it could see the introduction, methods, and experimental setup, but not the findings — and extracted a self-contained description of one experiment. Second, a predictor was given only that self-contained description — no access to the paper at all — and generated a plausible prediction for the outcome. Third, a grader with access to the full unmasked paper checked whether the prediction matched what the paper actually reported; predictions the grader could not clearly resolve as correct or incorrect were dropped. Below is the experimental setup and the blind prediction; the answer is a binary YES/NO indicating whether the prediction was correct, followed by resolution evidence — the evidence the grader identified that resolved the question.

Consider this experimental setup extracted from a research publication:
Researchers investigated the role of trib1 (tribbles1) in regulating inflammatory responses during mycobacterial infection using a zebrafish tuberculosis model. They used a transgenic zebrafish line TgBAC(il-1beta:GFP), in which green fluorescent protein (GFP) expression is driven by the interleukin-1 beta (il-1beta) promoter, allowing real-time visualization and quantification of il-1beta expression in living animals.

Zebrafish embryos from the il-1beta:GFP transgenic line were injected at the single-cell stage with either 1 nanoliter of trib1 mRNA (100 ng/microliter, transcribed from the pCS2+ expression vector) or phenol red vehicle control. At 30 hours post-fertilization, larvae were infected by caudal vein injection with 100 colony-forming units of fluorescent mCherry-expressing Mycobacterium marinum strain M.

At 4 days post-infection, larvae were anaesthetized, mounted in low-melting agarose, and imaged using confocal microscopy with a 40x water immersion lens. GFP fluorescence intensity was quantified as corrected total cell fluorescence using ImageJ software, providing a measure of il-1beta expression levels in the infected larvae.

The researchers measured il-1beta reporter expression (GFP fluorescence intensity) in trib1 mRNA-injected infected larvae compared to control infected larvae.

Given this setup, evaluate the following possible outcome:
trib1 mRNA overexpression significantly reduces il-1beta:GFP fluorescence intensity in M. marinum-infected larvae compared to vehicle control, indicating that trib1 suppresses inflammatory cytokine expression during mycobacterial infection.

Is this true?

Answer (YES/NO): NO